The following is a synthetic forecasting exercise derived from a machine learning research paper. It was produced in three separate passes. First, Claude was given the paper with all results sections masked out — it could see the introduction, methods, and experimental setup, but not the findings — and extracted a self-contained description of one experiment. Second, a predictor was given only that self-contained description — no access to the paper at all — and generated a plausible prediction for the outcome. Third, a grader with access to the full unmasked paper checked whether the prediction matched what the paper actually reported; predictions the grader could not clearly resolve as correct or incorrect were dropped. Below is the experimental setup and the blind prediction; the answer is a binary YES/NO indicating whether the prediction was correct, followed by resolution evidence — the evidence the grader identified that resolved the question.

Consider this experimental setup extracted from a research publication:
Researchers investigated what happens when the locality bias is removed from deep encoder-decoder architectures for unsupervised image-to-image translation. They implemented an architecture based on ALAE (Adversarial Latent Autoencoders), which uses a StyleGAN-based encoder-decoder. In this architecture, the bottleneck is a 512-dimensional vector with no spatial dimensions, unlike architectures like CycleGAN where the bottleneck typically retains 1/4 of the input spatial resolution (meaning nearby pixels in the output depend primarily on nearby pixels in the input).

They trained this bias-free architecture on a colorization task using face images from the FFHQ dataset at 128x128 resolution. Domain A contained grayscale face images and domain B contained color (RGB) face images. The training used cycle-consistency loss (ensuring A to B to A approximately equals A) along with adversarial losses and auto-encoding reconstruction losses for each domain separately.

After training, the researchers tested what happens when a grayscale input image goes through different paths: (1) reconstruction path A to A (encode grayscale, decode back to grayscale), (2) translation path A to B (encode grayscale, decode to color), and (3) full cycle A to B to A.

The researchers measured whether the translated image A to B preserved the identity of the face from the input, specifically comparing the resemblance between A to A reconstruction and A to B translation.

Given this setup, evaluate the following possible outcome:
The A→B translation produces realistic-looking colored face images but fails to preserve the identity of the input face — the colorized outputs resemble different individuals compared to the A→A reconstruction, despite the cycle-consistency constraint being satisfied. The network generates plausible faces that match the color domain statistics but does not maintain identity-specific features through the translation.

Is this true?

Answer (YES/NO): YES